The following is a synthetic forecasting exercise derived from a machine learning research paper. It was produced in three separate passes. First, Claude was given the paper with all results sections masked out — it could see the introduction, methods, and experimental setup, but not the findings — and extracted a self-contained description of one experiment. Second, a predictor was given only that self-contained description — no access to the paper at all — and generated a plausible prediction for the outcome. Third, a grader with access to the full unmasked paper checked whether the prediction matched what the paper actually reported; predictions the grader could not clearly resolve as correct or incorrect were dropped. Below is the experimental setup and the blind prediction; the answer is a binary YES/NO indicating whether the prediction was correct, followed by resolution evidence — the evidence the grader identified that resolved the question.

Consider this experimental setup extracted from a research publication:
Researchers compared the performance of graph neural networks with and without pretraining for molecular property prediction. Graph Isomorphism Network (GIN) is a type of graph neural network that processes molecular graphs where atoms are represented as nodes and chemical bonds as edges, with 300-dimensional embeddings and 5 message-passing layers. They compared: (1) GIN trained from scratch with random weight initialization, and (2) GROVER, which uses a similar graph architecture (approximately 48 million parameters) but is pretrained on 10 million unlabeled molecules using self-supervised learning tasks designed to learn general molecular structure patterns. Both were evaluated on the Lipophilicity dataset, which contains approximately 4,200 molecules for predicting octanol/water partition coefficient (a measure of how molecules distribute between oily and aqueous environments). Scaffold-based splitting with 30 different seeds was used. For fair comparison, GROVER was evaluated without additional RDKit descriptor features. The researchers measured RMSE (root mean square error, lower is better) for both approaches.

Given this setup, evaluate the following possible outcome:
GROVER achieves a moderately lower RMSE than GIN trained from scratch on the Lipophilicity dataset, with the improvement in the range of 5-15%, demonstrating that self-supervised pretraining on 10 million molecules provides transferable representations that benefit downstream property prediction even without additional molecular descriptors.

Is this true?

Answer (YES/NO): NO